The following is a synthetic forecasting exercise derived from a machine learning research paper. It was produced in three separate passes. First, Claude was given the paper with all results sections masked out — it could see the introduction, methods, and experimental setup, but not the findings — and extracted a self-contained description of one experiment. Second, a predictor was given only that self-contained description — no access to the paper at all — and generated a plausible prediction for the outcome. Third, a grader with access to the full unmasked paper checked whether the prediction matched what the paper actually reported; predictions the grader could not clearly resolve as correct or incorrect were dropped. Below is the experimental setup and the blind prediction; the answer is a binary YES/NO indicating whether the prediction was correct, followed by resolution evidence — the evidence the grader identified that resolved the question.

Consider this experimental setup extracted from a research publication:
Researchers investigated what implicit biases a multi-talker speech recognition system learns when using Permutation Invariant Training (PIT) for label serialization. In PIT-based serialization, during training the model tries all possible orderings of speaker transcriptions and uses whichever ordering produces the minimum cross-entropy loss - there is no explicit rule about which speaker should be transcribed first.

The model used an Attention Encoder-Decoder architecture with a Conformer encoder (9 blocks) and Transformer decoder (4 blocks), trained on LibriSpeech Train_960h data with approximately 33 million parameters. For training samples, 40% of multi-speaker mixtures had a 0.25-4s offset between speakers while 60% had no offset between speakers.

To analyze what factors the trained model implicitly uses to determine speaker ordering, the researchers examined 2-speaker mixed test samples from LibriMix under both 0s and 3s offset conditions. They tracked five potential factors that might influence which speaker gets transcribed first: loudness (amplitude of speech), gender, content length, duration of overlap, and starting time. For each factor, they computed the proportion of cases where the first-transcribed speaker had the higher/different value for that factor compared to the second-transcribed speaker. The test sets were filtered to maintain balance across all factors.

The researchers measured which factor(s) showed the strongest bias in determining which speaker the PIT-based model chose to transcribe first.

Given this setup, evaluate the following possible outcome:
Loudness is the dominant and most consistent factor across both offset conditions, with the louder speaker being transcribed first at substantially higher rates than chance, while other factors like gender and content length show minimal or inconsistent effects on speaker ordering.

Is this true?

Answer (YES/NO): NO